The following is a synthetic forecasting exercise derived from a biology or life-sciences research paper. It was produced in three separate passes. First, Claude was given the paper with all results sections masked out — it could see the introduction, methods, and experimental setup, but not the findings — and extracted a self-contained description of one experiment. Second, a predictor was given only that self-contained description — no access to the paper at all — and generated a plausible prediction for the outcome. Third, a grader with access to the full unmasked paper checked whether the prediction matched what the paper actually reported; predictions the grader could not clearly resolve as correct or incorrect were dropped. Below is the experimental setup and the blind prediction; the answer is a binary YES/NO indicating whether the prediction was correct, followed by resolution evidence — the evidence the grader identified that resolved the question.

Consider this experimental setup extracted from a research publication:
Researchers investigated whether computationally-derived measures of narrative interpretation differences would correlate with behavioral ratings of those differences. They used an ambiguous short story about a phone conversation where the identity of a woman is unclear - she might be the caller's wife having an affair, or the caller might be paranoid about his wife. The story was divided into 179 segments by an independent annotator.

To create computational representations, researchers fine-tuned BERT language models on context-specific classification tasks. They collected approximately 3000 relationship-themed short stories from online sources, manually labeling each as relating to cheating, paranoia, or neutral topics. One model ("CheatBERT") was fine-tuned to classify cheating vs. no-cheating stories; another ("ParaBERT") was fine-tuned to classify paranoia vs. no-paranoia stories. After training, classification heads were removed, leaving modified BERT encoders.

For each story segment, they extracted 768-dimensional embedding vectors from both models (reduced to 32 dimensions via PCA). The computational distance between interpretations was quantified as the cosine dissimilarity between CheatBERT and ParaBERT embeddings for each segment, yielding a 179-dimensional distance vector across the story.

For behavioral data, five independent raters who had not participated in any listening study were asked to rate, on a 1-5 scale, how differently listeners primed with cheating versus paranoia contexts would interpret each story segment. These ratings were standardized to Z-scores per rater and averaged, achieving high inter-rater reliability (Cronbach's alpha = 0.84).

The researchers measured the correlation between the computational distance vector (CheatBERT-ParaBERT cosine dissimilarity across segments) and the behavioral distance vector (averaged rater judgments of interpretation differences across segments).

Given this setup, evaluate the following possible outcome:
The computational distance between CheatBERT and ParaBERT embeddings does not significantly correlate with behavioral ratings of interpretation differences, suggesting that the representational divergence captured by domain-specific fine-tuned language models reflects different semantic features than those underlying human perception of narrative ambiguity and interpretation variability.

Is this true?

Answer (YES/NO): NO